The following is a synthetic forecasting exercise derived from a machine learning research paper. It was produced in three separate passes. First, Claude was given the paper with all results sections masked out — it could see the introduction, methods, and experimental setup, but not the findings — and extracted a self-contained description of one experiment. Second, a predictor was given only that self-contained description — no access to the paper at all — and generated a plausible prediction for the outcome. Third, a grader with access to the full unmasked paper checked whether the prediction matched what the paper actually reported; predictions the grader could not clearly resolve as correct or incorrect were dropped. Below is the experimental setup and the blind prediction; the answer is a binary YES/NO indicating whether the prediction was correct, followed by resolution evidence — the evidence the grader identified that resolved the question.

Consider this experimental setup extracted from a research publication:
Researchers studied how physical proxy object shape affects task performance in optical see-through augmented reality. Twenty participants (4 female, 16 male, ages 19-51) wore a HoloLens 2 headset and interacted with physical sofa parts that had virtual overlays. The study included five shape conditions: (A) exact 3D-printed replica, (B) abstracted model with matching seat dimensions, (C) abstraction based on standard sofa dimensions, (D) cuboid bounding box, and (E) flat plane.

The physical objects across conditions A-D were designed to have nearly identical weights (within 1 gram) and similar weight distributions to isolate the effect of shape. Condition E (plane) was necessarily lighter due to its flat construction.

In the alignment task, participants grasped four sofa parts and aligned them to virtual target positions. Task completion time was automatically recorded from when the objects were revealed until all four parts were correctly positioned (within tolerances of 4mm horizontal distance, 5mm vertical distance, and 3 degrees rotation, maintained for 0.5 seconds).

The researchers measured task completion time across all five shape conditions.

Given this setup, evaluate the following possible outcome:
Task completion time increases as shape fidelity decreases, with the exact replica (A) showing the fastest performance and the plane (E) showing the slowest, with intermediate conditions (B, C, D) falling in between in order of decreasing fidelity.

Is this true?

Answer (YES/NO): NO